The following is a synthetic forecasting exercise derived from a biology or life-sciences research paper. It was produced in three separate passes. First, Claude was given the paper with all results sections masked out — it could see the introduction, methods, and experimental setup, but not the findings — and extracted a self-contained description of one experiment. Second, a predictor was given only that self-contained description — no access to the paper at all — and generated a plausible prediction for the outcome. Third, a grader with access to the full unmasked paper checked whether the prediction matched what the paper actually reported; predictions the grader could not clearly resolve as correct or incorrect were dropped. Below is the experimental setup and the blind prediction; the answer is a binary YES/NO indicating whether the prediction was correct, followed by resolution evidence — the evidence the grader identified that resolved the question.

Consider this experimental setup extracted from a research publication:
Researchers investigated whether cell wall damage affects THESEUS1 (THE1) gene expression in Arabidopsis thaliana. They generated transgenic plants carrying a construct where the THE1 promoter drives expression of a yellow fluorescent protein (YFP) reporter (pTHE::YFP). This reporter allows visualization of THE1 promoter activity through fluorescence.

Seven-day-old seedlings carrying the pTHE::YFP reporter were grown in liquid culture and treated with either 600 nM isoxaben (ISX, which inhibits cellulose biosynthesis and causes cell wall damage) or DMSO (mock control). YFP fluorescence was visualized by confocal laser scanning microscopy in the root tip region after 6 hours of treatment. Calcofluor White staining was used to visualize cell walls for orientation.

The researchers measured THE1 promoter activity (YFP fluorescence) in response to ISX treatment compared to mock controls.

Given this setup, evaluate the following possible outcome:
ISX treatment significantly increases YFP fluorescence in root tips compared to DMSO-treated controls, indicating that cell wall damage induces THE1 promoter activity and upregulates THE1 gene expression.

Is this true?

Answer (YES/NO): YES